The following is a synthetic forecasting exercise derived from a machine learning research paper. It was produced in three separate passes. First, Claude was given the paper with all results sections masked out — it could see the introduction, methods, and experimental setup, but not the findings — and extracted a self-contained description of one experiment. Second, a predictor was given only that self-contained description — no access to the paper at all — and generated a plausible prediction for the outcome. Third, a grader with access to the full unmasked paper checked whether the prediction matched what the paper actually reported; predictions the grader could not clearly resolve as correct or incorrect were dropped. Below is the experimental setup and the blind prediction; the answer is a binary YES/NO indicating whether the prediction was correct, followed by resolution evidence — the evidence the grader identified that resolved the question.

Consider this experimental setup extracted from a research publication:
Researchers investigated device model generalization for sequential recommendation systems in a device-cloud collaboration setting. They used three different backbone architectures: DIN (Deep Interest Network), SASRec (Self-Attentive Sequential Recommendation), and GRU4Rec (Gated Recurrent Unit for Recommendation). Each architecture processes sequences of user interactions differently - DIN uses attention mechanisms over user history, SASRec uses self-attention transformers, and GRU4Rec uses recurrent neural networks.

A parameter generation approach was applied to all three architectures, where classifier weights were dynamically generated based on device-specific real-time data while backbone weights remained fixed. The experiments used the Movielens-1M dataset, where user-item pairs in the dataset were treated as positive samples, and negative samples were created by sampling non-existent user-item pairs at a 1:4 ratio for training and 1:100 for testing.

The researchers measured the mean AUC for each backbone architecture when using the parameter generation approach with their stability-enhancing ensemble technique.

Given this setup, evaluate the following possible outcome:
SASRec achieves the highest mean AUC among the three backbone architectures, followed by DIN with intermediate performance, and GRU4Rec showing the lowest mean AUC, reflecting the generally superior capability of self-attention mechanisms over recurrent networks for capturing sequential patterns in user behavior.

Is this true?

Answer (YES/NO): NO